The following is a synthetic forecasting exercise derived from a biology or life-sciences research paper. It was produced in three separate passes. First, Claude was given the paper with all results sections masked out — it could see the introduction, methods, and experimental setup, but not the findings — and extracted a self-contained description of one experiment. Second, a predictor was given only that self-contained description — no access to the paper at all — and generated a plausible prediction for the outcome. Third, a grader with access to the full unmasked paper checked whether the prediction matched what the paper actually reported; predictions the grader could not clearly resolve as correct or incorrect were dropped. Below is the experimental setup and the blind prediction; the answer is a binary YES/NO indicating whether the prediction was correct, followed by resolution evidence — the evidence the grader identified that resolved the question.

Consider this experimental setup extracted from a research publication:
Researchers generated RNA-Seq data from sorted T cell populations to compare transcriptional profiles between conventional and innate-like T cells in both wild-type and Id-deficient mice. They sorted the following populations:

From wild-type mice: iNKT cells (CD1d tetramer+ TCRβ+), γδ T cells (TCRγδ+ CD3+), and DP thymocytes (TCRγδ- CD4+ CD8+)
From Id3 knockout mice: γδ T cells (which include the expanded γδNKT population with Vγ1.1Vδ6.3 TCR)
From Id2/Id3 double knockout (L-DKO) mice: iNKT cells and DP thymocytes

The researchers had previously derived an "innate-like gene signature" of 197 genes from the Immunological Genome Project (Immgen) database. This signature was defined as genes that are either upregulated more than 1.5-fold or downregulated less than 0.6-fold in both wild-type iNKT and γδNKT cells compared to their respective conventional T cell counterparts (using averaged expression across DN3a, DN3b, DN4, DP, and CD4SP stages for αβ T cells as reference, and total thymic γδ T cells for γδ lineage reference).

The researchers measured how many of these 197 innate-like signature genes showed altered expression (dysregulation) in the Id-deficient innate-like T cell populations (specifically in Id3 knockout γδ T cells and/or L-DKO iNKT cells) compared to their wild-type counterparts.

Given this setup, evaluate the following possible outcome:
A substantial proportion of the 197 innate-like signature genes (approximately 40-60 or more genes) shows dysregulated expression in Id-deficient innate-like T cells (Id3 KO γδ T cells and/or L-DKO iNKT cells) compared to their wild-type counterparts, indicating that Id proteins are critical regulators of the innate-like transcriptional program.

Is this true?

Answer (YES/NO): YES